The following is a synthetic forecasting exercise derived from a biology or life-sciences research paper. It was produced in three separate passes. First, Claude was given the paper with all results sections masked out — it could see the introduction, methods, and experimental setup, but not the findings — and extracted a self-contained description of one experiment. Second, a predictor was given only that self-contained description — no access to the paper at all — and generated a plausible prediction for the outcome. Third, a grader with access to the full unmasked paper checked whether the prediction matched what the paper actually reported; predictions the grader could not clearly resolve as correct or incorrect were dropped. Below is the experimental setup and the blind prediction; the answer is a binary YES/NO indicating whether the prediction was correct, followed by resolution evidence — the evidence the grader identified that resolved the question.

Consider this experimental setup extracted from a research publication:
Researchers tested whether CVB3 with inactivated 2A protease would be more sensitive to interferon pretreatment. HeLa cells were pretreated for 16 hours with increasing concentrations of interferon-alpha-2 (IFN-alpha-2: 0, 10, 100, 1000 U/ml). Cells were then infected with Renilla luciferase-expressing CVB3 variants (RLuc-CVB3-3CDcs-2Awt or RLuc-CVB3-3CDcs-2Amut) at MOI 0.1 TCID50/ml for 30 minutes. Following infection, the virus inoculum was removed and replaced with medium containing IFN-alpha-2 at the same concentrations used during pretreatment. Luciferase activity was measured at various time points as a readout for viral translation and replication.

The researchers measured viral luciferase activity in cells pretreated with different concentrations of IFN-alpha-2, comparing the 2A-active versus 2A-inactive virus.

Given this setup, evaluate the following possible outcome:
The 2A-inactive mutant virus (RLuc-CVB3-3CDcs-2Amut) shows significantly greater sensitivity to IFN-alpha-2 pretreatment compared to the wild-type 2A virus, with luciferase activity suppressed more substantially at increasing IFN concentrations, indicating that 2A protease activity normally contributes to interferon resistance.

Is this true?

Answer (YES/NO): YES